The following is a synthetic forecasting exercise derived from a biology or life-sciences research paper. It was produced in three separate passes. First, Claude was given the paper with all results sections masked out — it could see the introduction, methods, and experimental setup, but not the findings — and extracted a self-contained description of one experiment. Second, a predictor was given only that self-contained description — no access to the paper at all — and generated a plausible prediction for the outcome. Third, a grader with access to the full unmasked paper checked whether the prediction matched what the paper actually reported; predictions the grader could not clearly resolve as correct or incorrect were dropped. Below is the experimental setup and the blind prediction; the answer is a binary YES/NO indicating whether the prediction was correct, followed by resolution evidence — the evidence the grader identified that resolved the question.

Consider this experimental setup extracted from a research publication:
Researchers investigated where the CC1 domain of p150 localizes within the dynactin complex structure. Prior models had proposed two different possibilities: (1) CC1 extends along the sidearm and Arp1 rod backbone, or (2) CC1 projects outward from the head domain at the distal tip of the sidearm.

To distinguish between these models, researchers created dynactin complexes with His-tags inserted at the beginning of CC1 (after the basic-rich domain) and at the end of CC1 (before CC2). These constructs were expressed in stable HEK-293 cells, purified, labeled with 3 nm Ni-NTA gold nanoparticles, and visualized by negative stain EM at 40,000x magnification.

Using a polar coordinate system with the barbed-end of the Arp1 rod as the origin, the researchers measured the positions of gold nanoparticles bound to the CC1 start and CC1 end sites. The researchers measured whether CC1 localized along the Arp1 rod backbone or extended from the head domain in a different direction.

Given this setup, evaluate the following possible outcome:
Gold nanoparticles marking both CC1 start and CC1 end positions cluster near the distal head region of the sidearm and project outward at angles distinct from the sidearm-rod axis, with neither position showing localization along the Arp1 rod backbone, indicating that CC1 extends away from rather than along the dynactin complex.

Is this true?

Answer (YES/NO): YES